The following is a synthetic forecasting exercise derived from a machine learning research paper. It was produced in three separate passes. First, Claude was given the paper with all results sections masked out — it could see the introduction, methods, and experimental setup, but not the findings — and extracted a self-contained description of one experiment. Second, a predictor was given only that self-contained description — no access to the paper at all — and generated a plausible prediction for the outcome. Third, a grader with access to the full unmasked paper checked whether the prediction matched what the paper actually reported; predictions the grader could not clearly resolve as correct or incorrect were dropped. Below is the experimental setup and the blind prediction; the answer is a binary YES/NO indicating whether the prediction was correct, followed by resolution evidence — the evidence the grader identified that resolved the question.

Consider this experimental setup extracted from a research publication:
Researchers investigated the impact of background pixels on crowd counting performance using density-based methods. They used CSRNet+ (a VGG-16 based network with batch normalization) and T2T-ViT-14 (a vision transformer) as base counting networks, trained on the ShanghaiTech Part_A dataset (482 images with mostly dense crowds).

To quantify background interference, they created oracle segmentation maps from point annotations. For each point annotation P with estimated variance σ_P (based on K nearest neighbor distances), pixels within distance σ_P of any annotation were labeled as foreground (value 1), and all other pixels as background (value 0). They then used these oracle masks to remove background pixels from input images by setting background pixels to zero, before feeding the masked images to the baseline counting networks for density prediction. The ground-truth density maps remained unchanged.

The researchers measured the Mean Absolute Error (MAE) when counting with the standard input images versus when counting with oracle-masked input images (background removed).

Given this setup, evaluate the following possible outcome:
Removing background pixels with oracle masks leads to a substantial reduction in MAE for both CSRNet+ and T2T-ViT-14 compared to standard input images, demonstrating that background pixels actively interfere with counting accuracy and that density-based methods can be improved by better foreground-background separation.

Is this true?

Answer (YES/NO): YES